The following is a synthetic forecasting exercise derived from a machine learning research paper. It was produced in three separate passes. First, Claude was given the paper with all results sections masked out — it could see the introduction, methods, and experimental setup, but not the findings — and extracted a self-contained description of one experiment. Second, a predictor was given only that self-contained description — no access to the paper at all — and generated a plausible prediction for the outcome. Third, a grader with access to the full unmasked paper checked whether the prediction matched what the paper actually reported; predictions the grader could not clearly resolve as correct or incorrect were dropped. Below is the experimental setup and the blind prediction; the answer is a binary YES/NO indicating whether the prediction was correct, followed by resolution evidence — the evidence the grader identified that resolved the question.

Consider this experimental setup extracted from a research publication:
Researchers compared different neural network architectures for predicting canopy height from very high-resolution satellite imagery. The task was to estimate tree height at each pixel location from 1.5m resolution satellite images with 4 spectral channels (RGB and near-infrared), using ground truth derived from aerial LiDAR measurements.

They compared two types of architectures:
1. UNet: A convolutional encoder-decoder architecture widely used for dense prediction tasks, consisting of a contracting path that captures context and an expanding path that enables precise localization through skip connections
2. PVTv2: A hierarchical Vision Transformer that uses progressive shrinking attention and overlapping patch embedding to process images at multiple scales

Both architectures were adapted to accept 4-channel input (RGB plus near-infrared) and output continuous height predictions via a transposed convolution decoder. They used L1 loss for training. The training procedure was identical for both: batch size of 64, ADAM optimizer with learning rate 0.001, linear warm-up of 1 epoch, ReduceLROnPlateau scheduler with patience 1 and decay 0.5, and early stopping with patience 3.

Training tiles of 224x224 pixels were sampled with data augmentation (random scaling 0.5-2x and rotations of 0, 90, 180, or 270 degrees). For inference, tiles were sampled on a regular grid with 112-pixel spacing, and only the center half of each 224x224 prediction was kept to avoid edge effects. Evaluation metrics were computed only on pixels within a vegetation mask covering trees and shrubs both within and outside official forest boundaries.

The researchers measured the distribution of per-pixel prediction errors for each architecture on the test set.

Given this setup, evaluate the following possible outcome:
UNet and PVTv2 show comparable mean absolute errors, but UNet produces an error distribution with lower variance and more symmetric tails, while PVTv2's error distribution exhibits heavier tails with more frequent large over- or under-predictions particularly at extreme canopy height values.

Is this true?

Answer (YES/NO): NO